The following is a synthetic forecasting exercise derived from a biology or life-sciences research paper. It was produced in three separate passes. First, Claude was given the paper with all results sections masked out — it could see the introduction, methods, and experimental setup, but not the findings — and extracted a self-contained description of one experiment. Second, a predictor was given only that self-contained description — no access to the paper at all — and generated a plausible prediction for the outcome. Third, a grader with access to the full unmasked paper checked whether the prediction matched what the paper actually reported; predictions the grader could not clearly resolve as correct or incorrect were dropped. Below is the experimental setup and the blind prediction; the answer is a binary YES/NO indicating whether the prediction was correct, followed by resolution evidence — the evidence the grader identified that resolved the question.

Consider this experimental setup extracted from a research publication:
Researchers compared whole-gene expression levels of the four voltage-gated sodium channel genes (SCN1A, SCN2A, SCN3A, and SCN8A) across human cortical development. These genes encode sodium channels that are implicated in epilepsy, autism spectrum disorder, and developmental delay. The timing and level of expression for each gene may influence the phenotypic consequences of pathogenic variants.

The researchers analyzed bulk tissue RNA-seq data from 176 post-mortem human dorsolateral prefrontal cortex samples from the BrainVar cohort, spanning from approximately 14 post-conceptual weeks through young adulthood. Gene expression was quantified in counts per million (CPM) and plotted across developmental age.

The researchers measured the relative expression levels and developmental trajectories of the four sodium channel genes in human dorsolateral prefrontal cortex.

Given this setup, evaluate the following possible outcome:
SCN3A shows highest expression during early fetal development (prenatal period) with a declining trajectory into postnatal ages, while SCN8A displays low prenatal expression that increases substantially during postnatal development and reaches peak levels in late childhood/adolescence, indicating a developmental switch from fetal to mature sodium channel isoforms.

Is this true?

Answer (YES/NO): NO